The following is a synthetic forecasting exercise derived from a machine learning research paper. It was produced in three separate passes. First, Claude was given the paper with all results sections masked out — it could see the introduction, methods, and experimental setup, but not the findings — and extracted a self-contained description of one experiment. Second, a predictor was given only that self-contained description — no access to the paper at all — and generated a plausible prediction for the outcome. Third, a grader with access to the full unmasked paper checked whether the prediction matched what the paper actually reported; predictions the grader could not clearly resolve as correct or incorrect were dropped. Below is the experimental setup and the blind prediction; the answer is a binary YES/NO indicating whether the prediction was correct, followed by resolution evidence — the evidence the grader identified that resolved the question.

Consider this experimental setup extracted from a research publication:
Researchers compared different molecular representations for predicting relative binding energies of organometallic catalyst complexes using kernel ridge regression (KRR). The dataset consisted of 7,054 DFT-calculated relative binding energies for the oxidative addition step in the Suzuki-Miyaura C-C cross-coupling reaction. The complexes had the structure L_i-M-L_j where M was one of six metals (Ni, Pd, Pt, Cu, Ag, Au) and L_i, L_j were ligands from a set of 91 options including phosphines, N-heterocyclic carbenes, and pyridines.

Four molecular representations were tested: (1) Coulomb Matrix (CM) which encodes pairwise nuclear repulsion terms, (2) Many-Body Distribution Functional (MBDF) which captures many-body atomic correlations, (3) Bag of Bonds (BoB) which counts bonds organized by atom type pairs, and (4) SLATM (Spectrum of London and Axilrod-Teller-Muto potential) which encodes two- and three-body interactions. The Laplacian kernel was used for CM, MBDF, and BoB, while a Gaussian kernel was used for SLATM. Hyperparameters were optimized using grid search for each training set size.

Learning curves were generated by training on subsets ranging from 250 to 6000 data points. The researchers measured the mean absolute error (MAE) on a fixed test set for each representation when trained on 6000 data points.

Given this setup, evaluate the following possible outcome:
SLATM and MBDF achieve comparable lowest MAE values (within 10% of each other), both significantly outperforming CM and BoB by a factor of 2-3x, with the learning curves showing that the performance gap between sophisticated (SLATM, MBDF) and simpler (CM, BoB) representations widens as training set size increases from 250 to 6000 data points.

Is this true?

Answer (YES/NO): NO